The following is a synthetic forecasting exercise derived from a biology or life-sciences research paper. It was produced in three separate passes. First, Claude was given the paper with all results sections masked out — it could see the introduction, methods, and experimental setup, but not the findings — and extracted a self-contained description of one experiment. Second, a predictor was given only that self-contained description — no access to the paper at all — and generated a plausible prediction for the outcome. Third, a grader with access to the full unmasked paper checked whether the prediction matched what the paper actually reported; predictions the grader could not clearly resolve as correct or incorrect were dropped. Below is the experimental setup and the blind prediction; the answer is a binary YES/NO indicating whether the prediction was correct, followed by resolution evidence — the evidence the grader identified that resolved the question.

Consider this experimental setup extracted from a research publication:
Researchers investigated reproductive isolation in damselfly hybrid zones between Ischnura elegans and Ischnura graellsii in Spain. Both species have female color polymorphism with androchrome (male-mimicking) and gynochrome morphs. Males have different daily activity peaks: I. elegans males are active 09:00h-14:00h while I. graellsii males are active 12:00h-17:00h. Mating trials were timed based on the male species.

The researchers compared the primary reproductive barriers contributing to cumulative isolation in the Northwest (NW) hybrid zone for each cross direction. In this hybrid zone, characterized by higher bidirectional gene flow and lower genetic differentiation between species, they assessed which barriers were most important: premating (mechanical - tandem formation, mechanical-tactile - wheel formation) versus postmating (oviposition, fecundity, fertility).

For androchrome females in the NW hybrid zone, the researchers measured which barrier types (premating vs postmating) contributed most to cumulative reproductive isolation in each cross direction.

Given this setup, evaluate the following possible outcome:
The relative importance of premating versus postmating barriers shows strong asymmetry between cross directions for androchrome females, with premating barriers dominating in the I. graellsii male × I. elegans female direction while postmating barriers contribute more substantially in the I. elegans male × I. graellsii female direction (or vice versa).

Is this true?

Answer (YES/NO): YES